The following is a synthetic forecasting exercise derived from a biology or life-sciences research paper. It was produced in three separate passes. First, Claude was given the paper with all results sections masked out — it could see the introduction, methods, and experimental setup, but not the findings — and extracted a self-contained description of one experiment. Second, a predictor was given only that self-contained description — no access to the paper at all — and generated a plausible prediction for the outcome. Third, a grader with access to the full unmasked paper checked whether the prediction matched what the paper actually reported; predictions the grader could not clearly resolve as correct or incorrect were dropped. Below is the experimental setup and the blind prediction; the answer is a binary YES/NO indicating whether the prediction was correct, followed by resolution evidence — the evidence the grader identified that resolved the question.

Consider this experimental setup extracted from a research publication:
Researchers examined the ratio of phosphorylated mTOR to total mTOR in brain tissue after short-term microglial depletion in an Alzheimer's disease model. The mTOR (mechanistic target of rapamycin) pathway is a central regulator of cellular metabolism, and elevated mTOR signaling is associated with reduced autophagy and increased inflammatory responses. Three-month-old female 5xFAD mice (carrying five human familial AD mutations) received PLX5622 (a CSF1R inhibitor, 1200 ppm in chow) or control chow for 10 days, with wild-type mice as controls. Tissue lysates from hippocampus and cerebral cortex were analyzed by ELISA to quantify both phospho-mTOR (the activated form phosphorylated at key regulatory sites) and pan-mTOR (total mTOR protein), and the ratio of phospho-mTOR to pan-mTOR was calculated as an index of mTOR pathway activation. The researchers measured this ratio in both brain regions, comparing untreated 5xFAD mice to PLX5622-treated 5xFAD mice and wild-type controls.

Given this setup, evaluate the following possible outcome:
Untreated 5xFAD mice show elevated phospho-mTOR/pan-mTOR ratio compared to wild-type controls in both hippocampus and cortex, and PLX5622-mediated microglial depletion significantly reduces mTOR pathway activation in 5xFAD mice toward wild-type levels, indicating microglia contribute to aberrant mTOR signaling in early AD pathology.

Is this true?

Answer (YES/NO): YES